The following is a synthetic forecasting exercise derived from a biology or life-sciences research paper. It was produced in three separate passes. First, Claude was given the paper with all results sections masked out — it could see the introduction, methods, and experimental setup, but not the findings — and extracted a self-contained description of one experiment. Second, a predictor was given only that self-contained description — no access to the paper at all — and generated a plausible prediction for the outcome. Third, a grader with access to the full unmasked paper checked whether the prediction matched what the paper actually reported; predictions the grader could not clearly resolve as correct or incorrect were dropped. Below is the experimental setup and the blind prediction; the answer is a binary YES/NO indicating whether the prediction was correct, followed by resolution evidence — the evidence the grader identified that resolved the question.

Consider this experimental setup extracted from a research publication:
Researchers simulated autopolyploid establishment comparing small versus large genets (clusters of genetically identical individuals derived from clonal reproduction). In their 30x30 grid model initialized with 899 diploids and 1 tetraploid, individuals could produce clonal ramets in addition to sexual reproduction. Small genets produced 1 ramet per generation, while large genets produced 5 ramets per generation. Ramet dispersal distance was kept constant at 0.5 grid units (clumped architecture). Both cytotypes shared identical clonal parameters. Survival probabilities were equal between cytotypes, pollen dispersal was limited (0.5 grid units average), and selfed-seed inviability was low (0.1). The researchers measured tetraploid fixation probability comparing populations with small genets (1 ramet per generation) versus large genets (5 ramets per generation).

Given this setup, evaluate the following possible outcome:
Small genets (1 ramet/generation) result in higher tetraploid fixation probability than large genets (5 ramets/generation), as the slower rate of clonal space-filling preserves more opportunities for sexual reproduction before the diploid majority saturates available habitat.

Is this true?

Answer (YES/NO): NO